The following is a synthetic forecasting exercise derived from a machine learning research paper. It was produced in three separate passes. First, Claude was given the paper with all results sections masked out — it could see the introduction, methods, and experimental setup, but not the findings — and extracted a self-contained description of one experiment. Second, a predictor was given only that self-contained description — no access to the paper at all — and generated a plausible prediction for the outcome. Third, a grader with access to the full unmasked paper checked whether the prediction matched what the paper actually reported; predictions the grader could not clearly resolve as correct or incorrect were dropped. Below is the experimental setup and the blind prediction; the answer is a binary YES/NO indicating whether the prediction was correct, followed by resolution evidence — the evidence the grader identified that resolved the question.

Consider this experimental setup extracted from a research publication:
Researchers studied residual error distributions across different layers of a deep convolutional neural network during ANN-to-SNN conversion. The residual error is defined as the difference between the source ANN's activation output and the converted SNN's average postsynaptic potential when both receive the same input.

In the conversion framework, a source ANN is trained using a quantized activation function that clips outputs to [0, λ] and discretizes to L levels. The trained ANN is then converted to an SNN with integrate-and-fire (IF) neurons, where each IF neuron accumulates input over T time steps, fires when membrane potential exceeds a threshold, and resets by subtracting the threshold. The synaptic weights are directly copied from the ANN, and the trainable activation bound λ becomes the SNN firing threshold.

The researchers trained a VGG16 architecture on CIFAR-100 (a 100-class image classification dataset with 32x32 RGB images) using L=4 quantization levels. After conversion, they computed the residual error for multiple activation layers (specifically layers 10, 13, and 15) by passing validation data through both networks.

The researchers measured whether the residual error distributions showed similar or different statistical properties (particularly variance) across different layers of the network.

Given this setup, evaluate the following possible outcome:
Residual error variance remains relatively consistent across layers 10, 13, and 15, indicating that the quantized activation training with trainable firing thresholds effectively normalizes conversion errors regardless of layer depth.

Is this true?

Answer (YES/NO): NO